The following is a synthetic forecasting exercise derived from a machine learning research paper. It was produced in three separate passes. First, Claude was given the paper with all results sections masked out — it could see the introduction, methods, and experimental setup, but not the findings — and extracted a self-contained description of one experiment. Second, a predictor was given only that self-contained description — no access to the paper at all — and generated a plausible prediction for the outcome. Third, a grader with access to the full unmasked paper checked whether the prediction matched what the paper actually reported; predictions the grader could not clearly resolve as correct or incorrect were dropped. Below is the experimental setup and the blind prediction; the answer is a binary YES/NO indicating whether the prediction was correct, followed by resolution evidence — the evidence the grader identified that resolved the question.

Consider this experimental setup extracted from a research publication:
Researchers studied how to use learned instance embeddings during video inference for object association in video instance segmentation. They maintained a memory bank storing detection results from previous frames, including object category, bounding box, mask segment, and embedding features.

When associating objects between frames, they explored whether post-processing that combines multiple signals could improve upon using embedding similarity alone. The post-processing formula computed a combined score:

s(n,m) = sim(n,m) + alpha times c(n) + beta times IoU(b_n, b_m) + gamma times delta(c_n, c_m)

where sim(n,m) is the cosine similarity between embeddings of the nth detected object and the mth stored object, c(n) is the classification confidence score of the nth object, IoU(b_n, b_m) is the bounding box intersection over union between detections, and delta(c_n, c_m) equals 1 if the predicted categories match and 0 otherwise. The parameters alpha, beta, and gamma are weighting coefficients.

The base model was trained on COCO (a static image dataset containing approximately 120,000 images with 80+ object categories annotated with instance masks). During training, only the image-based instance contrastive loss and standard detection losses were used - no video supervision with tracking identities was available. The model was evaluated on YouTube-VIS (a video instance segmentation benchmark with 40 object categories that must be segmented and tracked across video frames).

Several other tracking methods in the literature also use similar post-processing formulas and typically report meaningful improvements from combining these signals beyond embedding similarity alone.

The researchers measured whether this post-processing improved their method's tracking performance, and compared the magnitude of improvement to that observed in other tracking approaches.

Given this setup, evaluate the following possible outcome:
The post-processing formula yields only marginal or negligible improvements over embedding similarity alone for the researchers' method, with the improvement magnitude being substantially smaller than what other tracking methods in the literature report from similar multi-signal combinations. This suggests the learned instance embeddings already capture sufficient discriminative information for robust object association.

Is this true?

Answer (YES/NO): NO